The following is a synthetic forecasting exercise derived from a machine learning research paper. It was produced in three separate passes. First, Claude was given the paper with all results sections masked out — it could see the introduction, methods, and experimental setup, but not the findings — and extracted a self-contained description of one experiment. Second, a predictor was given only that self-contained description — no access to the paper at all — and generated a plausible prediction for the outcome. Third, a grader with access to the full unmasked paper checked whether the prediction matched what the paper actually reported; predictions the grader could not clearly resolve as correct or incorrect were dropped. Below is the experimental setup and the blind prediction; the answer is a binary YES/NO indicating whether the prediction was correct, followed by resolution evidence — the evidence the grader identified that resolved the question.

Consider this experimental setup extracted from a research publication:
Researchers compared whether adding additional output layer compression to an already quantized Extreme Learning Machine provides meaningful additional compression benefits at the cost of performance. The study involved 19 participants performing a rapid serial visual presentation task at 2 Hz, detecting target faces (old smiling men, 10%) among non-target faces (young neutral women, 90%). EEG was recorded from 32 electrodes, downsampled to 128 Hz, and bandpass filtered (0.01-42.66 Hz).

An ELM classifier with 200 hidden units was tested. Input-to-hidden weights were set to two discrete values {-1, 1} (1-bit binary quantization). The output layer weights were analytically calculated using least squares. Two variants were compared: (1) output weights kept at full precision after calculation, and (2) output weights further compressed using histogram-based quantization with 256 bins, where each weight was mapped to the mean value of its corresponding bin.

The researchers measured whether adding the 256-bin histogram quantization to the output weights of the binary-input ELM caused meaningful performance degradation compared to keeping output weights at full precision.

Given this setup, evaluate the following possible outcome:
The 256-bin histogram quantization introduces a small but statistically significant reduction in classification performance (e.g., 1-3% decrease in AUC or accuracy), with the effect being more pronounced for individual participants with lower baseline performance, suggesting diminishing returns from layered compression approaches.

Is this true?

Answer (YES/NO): NO